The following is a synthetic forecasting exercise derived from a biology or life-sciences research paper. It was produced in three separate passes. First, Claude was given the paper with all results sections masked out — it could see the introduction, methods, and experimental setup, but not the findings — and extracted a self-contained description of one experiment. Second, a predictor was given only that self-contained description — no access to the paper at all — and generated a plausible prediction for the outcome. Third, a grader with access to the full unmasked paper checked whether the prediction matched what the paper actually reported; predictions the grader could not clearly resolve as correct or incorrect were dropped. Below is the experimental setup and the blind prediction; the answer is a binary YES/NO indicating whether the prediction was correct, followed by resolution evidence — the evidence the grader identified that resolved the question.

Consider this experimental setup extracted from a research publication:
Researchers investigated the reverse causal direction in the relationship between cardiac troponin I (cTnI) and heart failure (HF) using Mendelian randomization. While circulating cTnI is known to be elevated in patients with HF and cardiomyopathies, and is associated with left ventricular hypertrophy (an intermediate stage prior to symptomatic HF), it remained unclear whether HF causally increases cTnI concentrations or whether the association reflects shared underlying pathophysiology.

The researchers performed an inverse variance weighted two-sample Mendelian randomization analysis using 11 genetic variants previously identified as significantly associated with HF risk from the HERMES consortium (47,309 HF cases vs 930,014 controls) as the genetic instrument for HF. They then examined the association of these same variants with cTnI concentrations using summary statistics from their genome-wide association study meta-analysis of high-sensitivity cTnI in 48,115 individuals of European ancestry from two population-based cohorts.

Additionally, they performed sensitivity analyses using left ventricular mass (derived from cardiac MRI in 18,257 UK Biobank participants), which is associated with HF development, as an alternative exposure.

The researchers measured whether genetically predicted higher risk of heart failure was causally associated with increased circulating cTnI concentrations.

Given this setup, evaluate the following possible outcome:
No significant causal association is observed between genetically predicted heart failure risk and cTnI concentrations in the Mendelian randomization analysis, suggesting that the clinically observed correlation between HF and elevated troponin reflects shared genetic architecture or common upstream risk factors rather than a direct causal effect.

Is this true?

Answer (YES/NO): NO